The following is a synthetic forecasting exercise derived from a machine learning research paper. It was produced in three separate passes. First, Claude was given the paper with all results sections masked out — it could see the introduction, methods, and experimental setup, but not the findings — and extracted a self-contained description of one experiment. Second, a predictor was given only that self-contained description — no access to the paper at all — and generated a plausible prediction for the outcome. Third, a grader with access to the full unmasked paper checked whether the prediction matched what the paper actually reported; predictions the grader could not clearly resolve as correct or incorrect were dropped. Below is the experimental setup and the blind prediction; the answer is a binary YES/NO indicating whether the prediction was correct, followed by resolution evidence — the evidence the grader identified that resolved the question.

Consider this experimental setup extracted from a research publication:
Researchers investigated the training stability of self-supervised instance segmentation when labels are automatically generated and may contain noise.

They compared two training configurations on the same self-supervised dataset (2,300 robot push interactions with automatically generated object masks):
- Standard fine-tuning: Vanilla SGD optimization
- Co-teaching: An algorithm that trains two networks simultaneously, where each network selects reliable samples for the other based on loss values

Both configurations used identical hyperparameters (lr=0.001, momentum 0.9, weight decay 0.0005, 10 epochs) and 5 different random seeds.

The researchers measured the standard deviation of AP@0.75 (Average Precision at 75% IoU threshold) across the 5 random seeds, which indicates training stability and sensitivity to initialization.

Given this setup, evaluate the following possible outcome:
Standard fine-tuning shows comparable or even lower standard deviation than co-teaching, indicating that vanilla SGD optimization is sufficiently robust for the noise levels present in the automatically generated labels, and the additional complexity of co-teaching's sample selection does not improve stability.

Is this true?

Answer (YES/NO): NO